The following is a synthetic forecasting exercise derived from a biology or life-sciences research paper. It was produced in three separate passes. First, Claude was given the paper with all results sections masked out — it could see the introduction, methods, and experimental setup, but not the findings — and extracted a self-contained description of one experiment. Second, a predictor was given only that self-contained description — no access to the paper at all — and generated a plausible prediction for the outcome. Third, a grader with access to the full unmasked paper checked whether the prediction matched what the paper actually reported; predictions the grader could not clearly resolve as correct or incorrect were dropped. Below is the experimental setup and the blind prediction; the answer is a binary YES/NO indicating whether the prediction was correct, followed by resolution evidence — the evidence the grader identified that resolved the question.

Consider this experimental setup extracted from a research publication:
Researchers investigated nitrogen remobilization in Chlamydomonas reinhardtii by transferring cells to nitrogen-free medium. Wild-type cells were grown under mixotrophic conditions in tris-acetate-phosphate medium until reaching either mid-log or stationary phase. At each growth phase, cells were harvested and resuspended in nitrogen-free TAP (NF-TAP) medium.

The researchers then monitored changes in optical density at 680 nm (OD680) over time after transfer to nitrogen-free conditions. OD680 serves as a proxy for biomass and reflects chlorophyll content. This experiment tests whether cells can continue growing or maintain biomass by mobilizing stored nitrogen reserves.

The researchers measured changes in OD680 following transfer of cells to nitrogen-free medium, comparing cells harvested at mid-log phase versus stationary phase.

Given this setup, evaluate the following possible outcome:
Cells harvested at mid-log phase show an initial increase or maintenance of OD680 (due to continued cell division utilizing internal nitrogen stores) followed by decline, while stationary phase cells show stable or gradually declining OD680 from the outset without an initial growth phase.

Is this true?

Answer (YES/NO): NO